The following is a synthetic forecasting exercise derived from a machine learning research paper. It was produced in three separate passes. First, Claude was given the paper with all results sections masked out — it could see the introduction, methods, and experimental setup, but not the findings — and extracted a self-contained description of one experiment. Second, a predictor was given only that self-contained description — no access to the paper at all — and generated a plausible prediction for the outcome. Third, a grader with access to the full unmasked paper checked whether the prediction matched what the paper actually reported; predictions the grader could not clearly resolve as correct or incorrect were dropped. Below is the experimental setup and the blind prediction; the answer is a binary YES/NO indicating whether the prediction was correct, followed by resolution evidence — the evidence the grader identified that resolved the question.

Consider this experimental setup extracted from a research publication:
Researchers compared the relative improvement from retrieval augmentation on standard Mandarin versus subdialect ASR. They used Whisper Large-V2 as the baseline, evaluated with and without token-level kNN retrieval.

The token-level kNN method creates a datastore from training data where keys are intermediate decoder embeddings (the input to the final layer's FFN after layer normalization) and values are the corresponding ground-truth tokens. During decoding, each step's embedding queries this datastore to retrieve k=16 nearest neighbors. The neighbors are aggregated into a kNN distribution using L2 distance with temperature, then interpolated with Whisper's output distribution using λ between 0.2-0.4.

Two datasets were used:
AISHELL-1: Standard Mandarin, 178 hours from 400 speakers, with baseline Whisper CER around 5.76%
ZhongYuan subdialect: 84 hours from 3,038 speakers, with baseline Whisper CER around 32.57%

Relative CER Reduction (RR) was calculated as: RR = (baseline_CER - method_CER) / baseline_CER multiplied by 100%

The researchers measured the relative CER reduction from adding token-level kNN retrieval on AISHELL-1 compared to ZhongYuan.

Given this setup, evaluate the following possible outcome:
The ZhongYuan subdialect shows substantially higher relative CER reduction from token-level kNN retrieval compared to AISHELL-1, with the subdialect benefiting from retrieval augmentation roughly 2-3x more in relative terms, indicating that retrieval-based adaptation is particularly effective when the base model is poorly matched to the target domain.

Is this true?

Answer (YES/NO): NO